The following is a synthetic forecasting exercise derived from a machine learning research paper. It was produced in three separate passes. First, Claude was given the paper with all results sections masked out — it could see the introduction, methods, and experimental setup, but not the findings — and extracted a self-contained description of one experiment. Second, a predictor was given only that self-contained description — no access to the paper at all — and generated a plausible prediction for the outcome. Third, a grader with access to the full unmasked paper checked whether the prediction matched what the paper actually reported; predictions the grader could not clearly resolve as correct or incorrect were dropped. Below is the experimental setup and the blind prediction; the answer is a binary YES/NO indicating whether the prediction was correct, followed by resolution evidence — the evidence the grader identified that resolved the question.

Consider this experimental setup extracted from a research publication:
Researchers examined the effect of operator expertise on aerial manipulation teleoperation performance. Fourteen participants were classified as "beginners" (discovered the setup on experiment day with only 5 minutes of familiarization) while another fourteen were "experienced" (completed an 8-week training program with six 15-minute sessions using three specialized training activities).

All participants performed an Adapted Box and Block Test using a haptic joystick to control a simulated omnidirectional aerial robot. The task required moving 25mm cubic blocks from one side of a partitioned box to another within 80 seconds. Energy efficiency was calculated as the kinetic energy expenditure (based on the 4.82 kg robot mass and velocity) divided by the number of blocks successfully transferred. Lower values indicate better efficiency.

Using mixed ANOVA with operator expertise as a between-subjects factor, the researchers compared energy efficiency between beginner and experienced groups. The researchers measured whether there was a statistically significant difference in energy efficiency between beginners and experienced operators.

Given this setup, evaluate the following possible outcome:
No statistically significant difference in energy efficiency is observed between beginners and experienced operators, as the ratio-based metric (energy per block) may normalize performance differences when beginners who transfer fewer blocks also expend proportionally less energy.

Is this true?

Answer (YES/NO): NO